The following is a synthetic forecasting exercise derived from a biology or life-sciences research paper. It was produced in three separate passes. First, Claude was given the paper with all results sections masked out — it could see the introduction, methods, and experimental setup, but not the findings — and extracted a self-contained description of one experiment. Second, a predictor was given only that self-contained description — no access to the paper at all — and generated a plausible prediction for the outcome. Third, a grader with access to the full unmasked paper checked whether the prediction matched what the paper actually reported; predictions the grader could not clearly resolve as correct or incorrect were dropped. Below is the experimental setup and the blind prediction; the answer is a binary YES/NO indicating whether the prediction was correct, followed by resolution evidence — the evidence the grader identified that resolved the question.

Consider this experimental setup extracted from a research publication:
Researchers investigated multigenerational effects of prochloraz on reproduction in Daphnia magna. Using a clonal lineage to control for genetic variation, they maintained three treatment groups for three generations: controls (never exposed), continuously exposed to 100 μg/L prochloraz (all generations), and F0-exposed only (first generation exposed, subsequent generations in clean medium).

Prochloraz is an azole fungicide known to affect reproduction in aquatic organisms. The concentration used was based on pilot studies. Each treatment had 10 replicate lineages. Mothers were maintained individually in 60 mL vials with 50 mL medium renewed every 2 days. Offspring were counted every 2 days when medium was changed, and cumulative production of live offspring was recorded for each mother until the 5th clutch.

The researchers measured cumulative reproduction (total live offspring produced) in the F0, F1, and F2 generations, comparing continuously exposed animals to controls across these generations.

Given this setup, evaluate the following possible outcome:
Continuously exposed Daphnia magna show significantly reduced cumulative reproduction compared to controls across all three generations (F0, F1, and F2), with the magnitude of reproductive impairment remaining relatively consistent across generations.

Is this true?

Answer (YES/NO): NO